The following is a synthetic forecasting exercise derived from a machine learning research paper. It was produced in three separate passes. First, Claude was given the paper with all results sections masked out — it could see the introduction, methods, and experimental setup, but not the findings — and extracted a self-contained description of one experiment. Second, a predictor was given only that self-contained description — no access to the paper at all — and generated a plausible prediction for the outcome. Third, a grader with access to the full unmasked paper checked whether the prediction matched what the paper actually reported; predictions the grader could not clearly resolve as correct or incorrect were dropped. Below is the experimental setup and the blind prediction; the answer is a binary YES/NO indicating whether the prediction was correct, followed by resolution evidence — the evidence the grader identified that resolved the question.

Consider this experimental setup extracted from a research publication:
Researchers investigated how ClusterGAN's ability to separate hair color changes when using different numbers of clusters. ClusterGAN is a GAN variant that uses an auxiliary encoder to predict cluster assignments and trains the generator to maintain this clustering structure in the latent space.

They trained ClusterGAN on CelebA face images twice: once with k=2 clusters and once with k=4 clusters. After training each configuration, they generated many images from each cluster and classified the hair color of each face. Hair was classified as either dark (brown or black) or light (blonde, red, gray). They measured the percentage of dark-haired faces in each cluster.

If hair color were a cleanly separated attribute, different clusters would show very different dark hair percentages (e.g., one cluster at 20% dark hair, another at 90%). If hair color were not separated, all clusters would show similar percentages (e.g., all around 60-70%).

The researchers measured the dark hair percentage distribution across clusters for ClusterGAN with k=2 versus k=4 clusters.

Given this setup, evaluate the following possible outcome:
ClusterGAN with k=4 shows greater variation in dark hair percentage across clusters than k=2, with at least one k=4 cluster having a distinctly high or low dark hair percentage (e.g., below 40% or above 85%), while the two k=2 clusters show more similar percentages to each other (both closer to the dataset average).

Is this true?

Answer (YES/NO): NO